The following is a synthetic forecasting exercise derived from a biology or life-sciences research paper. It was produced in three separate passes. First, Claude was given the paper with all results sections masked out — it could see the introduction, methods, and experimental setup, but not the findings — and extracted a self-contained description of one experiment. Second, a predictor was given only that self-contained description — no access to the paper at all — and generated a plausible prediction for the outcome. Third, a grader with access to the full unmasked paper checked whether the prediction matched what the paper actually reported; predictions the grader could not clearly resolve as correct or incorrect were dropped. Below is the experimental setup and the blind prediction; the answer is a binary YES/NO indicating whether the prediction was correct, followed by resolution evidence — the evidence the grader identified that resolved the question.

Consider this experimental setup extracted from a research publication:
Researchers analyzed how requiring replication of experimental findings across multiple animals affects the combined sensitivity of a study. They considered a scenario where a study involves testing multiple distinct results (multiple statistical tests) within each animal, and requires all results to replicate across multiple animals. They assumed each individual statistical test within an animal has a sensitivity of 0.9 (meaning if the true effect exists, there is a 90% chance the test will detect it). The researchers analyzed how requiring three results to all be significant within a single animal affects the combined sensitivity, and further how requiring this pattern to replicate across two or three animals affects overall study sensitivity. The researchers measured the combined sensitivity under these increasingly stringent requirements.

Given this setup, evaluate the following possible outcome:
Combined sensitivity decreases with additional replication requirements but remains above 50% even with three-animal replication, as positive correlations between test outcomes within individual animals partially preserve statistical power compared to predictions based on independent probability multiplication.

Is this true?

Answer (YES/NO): NO